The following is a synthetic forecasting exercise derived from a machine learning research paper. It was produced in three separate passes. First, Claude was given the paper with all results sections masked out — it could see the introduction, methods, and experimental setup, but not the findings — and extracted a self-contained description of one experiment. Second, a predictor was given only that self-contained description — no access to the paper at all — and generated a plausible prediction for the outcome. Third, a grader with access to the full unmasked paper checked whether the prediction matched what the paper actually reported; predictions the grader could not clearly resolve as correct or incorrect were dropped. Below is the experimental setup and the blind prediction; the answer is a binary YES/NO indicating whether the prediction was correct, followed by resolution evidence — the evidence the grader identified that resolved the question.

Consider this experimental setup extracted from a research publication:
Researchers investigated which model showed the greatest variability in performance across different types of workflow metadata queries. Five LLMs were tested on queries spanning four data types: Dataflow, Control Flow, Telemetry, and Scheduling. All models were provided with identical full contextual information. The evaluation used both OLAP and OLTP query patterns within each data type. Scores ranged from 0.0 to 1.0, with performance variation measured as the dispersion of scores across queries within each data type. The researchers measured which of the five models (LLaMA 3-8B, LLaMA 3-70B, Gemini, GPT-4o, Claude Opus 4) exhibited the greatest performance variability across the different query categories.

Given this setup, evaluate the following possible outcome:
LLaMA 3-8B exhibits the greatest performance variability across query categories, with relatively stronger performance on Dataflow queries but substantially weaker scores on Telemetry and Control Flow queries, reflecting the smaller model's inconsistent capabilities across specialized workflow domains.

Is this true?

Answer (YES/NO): NO